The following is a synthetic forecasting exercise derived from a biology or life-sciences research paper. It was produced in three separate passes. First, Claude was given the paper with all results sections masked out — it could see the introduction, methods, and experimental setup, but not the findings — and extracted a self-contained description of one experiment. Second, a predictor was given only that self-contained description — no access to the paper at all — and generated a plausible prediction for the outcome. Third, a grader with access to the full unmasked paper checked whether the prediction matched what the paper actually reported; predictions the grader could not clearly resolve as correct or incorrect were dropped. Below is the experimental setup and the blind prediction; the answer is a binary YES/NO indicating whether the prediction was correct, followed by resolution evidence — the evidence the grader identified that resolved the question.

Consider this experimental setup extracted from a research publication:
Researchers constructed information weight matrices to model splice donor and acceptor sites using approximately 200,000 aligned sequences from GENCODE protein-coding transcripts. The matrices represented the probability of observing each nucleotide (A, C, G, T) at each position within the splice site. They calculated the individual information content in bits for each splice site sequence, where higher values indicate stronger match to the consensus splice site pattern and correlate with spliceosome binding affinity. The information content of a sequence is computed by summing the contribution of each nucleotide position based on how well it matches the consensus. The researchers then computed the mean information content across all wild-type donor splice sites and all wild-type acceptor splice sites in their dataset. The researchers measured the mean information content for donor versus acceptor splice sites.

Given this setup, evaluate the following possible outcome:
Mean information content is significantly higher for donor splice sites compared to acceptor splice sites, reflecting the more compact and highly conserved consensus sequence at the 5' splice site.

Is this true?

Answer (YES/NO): NO